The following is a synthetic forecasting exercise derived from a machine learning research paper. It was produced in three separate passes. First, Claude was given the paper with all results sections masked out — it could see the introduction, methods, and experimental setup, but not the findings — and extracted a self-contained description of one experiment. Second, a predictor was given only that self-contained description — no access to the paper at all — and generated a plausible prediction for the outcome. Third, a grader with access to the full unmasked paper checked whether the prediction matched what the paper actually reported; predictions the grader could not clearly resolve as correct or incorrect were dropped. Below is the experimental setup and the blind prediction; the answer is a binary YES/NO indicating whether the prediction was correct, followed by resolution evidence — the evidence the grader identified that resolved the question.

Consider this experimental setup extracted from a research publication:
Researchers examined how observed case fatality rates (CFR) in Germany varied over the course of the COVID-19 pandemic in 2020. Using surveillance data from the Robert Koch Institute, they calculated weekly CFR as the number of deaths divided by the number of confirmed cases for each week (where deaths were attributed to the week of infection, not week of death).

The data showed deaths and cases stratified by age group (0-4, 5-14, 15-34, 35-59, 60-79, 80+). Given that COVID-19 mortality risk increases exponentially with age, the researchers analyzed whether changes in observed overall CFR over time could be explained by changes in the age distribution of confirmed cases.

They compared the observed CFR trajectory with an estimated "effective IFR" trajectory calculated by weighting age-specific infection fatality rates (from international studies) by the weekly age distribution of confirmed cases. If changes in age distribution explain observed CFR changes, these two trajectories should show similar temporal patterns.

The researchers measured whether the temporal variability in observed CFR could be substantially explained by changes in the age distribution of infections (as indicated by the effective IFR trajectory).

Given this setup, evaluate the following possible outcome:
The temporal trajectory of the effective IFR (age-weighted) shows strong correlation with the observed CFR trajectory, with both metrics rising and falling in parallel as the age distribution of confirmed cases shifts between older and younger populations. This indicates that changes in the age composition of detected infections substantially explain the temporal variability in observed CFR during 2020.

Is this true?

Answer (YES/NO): YES